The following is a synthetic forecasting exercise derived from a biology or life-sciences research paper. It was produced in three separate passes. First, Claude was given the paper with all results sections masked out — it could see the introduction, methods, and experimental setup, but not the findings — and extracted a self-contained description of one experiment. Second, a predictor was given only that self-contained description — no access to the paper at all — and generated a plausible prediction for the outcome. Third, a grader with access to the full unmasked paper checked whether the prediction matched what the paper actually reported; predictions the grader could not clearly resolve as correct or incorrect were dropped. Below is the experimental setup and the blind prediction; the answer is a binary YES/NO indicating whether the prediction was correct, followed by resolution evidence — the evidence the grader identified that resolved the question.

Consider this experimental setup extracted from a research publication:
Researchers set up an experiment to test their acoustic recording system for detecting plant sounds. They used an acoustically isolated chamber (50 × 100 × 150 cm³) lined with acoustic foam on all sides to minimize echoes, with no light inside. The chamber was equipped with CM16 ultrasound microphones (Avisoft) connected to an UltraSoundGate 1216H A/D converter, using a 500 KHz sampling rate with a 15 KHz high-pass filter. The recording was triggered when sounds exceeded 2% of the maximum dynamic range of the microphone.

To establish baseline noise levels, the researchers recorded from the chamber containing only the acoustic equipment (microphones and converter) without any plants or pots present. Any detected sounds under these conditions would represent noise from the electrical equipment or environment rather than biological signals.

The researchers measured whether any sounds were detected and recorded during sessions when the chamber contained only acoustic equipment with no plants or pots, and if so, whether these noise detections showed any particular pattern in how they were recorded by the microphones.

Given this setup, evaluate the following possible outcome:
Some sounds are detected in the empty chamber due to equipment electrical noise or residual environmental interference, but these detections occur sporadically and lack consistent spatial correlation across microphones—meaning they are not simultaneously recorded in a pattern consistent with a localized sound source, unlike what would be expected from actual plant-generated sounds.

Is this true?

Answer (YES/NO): YES